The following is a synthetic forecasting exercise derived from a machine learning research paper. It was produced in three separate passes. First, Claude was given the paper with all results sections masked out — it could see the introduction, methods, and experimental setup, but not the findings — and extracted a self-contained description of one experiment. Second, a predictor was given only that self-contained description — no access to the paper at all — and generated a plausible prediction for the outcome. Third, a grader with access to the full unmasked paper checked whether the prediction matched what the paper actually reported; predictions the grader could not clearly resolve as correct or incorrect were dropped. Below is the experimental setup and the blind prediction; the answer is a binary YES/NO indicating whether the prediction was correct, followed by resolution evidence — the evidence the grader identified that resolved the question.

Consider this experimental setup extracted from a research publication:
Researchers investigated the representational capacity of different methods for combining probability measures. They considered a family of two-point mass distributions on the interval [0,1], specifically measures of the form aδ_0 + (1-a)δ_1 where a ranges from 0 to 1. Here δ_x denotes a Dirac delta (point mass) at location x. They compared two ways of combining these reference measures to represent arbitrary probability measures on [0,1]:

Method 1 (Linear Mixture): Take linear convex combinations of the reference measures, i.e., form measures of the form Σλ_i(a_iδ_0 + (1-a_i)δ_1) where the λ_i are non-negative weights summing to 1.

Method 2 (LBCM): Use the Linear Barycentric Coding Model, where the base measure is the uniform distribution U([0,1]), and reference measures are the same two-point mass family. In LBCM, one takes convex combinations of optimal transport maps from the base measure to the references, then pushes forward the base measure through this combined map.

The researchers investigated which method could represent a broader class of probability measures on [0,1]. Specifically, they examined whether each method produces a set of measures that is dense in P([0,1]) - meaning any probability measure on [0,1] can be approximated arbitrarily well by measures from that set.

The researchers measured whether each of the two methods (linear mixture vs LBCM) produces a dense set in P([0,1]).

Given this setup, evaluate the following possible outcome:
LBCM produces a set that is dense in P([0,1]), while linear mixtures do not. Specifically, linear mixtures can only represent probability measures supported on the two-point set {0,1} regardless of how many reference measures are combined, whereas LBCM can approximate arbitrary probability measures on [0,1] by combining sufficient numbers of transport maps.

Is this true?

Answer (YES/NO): YES